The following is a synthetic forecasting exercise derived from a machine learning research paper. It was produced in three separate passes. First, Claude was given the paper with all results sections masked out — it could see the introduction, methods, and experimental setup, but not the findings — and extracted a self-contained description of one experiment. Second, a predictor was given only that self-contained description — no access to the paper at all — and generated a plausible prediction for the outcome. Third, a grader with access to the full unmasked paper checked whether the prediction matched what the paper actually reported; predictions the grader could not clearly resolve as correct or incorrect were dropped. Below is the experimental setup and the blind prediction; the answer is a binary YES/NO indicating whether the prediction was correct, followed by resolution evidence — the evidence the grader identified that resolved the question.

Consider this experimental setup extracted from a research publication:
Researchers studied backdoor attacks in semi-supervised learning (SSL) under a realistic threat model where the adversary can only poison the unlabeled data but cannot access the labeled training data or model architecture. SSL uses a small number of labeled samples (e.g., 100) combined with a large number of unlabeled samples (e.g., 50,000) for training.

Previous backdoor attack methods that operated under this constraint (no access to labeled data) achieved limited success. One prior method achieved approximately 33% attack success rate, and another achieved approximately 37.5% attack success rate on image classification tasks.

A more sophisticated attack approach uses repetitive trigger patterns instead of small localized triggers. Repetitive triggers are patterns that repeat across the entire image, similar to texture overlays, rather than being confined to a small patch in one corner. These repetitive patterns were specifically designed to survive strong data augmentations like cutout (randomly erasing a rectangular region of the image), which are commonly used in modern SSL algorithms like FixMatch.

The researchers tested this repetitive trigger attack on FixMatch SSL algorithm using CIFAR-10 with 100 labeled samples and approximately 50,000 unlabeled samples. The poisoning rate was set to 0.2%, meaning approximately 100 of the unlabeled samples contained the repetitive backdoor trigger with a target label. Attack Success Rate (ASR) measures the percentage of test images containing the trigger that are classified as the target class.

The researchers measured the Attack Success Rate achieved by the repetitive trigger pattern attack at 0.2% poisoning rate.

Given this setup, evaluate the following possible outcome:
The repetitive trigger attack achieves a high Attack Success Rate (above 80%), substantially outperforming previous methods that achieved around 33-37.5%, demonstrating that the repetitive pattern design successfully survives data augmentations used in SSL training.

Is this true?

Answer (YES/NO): YES